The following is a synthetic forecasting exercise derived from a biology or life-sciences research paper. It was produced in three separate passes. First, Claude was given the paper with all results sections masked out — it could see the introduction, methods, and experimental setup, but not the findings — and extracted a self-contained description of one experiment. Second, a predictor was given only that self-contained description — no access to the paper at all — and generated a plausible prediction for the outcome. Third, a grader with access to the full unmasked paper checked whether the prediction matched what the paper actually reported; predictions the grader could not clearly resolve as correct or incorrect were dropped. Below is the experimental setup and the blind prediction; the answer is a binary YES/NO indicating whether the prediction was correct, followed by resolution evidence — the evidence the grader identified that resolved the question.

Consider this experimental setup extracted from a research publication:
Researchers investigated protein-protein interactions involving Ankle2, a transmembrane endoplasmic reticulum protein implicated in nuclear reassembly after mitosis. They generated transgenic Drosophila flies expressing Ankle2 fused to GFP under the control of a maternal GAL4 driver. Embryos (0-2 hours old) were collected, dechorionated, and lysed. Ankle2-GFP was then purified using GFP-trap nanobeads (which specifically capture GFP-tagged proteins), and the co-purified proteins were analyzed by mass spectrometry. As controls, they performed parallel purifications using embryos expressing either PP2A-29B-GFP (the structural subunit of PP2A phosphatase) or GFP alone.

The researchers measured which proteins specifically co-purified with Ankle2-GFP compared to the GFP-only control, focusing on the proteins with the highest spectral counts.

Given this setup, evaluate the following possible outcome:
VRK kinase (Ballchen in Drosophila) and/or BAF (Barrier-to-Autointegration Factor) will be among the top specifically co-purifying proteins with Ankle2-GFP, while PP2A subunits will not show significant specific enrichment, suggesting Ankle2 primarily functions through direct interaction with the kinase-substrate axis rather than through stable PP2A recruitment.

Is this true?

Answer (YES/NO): NO